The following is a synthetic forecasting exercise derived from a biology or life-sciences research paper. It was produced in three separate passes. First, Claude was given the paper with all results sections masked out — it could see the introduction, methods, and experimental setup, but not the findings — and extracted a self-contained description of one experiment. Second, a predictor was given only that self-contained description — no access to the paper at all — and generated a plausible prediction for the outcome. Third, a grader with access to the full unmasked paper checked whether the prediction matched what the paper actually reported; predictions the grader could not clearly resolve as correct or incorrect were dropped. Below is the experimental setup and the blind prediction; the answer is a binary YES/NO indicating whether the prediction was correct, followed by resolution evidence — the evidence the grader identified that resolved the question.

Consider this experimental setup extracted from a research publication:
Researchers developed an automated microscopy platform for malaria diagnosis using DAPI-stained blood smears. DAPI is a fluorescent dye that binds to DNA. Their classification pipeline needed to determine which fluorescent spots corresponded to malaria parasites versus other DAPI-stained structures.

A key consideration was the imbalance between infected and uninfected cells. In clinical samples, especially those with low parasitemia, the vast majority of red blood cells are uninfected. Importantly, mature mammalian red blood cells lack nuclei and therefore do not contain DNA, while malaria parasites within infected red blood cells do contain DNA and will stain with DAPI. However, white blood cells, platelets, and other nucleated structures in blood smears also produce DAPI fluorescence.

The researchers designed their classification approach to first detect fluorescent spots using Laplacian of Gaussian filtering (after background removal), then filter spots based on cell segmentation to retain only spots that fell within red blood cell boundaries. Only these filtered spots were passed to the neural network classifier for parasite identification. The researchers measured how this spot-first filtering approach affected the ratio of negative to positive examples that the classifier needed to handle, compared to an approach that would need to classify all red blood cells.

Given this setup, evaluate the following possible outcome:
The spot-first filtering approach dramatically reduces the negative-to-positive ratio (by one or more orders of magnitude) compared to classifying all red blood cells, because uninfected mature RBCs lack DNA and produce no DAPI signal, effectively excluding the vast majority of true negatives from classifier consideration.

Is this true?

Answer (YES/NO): YES